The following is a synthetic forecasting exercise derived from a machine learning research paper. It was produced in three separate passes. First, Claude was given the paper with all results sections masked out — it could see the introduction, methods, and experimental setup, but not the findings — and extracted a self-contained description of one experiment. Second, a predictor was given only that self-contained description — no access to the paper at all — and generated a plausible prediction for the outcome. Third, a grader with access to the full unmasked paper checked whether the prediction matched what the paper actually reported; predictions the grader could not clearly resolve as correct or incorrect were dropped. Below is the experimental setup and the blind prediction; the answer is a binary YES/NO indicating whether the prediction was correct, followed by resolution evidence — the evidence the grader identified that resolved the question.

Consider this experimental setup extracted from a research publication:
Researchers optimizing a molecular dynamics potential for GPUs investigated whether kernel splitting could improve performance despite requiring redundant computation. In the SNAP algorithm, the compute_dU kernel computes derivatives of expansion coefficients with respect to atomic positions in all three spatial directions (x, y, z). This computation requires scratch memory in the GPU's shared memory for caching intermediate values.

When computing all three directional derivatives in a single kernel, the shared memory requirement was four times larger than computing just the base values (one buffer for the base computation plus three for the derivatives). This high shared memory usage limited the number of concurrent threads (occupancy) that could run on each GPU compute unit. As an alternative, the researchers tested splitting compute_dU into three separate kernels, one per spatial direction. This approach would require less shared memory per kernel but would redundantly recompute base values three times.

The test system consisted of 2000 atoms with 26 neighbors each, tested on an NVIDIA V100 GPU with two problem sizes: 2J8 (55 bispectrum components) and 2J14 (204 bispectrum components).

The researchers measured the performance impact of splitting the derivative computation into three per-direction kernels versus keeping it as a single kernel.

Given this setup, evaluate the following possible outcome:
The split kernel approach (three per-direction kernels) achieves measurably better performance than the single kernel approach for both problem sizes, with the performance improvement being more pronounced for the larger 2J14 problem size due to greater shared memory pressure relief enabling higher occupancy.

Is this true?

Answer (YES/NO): YES